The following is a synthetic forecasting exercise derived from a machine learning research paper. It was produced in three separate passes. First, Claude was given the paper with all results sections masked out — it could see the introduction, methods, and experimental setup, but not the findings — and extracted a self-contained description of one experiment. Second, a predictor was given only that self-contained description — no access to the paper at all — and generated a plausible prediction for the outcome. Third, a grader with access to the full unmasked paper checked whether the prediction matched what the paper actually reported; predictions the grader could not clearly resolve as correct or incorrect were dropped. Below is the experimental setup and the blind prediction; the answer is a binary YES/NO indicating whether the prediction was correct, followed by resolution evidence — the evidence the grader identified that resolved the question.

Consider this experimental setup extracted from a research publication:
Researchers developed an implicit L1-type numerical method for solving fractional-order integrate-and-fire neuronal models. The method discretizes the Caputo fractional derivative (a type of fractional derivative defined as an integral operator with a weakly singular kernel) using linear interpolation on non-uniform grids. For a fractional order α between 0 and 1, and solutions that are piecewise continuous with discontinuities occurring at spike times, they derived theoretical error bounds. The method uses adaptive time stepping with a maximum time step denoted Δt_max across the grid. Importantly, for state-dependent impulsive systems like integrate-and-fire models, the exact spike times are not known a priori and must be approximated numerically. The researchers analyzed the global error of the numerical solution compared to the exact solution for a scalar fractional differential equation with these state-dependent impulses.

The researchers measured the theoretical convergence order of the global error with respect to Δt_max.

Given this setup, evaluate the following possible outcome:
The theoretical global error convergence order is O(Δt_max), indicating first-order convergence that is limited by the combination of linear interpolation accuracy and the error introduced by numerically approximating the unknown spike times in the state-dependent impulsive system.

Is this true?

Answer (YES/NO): YES